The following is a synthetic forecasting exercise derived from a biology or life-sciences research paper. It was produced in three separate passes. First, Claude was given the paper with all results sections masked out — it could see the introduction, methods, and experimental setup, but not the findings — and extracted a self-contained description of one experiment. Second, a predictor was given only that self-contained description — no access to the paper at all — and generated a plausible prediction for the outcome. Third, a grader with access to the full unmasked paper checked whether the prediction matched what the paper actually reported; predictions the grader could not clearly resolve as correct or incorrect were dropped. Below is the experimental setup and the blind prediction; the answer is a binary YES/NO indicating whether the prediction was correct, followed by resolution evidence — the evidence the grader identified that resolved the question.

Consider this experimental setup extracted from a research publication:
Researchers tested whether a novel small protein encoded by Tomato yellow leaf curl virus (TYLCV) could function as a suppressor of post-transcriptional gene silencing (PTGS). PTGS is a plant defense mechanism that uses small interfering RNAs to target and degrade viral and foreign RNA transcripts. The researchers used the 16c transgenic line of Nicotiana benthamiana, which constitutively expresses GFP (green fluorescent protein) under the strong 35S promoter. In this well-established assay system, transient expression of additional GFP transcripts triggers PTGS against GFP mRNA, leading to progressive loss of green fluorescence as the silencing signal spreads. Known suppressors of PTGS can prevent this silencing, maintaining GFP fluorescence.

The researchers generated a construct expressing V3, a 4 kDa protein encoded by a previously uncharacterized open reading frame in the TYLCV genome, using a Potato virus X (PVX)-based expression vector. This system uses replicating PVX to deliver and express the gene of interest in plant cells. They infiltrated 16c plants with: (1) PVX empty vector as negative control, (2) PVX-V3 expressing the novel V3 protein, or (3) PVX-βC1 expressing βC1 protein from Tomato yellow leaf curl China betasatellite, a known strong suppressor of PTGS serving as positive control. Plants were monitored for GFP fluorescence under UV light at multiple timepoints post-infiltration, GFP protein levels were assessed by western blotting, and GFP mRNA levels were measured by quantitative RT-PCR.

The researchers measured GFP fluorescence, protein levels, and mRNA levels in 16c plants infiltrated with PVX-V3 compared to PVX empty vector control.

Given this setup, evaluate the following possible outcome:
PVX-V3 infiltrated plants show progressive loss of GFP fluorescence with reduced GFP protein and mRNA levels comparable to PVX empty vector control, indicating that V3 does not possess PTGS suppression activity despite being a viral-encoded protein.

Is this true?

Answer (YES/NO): NO